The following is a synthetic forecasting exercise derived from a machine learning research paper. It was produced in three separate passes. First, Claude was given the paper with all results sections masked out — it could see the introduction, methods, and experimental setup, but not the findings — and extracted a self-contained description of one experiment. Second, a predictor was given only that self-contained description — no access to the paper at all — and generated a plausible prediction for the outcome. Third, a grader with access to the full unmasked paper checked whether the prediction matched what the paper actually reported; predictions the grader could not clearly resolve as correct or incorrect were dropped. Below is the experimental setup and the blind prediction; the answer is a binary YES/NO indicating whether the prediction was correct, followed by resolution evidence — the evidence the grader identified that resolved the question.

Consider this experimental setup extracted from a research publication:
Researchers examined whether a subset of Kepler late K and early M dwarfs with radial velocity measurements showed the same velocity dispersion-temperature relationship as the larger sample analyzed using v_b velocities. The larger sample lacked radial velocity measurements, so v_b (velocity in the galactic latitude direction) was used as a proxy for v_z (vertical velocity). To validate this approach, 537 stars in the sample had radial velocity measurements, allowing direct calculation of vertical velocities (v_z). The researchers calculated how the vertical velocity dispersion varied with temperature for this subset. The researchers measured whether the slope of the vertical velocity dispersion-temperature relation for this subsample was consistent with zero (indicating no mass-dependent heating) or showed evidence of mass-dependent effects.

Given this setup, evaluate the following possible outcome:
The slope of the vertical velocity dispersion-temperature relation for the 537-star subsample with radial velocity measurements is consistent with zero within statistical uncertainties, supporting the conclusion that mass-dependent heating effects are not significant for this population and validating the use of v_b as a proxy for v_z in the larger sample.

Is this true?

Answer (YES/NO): YES